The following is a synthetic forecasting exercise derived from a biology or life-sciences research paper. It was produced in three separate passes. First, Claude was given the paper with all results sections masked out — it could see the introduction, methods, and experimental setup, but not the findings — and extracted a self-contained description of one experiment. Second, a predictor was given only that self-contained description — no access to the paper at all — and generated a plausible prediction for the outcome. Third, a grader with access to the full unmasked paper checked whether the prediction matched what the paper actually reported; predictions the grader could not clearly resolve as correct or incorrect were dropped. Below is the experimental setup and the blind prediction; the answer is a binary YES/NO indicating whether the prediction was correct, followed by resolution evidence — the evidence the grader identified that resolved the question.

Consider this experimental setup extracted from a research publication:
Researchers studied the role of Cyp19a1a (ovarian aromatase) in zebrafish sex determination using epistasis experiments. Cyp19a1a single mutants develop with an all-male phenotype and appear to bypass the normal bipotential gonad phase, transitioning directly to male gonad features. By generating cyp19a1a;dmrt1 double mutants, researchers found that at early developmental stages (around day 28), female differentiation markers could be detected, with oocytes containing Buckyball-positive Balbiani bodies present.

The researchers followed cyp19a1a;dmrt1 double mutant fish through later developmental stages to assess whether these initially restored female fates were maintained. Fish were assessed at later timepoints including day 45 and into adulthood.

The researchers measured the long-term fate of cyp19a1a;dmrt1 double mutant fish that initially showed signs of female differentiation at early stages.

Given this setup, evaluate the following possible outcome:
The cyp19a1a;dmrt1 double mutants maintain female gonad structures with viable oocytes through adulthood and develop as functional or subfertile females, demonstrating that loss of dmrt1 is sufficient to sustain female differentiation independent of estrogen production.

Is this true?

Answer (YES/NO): NO